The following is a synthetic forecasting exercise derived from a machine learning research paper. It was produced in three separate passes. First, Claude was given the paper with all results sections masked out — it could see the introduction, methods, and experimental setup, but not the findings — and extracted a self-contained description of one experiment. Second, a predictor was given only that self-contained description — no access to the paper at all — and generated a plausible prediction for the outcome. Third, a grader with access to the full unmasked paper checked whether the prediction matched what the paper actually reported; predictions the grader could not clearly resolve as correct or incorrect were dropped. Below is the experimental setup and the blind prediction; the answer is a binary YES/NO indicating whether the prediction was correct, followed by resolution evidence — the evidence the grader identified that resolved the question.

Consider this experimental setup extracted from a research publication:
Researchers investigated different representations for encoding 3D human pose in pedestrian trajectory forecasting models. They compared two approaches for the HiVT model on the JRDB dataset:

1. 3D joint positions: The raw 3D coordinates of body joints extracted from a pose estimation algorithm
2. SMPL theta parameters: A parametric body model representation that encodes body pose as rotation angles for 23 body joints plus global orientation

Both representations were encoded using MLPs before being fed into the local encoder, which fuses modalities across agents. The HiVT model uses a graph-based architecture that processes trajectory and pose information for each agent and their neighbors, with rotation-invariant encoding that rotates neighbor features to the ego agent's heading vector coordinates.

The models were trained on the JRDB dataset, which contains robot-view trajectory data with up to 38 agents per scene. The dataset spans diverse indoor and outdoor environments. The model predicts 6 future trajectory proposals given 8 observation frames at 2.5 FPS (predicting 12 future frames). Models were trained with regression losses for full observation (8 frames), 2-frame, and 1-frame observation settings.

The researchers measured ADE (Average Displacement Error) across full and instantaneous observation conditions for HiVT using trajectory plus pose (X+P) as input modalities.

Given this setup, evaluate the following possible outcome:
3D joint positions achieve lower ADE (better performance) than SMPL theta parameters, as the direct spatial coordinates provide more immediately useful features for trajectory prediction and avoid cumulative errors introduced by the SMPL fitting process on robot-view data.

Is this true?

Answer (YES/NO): NO